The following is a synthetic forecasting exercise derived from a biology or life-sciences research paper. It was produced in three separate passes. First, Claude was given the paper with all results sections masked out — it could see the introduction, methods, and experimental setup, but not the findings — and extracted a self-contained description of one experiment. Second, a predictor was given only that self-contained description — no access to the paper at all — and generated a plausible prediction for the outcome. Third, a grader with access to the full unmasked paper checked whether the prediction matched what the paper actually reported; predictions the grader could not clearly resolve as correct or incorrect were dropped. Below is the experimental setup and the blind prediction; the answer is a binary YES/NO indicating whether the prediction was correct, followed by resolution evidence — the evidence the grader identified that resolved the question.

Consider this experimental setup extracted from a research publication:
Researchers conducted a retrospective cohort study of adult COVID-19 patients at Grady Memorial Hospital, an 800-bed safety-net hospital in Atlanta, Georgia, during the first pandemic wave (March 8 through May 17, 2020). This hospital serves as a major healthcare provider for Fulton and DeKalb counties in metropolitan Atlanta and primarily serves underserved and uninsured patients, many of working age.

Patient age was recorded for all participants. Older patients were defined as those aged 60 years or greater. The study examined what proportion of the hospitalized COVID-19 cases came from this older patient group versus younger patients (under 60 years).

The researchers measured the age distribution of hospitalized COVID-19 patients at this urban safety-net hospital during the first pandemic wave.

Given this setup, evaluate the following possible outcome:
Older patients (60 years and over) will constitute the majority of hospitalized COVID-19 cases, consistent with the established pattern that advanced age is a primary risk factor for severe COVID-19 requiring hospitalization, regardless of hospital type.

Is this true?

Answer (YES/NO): NO